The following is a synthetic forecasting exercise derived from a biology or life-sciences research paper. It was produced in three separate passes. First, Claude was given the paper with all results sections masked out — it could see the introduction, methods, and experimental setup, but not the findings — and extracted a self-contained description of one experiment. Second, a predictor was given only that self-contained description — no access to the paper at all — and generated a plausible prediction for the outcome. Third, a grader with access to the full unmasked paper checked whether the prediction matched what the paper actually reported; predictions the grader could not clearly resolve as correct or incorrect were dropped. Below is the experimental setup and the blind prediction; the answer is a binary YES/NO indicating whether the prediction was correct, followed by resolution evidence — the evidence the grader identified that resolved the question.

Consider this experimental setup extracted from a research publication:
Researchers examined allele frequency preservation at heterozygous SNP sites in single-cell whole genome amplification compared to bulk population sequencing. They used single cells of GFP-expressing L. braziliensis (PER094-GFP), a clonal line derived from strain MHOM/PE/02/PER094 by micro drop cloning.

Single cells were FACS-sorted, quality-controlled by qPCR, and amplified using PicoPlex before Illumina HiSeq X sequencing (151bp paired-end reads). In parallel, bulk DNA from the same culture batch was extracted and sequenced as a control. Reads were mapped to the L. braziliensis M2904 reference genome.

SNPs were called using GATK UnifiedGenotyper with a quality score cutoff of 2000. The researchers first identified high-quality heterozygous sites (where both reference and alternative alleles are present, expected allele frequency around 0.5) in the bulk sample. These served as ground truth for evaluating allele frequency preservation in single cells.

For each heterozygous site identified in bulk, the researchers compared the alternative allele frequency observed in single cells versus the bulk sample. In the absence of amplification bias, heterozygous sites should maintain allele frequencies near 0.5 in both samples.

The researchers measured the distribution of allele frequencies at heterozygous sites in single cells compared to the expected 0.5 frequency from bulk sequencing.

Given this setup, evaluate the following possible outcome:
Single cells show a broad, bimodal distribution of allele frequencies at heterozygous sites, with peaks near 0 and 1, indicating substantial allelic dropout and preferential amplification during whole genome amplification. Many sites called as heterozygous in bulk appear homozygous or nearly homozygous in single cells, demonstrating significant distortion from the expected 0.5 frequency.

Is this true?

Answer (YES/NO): NO